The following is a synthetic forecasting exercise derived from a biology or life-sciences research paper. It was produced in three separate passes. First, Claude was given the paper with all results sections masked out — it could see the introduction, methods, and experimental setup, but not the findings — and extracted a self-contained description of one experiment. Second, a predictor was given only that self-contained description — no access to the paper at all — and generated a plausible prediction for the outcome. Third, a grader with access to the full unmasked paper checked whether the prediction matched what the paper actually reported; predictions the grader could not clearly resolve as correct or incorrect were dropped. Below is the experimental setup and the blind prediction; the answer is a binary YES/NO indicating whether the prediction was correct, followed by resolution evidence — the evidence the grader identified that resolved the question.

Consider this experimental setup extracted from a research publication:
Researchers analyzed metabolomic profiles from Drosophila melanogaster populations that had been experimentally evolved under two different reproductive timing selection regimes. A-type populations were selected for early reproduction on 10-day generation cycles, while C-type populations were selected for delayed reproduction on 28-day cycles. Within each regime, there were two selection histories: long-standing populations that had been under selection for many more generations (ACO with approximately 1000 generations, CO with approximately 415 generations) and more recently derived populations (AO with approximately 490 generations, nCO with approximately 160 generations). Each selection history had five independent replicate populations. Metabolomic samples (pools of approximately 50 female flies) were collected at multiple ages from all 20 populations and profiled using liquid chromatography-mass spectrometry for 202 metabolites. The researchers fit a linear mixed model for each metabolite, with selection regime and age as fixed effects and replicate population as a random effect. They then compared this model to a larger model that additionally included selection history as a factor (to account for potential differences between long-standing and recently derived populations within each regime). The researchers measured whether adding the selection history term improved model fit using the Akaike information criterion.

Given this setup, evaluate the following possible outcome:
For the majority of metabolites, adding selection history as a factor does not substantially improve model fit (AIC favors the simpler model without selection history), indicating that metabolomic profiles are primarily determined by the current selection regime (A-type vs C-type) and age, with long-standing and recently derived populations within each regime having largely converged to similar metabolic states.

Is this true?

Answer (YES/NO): YES